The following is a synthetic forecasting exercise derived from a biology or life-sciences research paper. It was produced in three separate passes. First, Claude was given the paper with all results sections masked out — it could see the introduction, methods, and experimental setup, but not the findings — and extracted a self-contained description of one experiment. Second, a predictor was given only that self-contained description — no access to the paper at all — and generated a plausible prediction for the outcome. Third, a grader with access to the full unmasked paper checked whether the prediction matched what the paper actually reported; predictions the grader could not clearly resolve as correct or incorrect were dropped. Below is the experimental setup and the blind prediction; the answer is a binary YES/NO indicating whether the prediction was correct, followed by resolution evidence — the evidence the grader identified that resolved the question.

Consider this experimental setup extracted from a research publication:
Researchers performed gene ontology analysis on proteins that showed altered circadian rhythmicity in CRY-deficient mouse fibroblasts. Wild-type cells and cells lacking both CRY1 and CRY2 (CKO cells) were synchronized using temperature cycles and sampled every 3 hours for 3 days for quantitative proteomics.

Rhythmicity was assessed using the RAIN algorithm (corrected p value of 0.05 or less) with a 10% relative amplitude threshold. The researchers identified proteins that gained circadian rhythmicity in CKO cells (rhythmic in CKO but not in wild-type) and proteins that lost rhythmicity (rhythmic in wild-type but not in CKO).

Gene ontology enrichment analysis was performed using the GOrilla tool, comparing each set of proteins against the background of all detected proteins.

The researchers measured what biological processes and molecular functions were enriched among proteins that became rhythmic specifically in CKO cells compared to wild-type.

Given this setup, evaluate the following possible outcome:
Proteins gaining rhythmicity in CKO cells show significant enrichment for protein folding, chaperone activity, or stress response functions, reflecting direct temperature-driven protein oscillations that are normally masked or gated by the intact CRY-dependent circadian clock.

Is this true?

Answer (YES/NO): NO